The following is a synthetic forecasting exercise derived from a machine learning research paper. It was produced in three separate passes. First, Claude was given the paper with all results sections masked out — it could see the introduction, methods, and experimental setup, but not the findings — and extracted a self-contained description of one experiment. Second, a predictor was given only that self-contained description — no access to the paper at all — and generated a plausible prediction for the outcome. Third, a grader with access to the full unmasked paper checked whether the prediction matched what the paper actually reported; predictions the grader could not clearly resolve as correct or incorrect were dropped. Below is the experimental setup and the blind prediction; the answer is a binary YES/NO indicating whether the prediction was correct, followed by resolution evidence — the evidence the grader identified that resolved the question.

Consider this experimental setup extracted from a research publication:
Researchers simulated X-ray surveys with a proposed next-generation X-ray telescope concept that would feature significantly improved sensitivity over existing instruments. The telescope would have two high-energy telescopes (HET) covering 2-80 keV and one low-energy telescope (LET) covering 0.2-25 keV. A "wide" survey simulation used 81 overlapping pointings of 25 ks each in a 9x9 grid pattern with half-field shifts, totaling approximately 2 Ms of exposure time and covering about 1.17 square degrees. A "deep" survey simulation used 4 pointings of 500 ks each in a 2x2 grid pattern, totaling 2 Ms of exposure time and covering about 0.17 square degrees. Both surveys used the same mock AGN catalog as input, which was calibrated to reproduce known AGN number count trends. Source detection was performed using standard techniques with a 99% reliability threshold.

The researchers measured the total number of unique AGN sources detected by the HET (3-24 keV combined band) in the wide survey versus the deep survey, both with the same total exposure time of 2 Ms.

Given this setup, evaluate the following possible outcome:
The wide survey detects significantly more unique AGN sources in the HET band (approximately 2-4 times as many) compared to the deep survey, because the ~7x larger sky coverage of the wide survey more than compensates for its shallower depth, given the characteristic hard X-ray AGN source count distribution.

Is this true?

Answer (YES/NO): YES